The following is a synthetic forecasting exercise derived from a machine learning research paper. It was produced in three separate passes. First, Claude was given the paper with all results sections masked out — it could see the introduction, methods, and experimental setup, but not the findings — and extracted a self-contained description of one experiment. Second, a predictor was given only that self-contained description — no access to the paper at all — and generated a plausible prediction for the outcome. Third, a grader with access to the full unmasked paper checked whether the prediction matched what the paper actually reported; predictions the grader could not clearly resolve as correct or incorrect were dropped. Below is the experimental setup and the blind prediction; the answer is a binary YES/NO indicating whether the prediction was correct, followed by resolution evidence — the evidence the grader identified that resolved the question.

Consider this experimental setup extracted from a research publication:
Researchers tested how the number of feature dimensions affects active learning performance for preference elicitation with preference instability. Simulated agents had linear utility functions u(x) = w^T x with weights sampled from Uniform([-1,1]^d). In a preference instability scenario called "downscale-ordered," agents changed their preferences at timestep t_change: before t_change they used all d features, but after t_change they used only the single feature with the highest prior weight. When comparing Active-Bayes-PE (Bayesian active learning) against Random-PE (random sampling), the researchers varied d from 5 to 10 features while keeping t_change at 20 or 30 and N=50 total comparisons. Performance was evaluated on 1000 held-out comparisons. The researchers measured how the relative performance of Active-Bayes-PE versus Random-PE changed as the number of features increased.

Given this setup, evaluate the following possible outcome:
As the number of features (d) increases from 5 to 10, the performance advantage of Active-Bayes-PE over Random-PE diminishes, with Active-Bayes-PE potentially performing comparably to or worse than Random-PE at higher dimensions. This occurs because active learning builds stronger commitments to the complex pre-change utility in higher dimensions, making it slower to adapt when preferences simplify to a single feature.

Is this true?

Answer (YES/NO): YES